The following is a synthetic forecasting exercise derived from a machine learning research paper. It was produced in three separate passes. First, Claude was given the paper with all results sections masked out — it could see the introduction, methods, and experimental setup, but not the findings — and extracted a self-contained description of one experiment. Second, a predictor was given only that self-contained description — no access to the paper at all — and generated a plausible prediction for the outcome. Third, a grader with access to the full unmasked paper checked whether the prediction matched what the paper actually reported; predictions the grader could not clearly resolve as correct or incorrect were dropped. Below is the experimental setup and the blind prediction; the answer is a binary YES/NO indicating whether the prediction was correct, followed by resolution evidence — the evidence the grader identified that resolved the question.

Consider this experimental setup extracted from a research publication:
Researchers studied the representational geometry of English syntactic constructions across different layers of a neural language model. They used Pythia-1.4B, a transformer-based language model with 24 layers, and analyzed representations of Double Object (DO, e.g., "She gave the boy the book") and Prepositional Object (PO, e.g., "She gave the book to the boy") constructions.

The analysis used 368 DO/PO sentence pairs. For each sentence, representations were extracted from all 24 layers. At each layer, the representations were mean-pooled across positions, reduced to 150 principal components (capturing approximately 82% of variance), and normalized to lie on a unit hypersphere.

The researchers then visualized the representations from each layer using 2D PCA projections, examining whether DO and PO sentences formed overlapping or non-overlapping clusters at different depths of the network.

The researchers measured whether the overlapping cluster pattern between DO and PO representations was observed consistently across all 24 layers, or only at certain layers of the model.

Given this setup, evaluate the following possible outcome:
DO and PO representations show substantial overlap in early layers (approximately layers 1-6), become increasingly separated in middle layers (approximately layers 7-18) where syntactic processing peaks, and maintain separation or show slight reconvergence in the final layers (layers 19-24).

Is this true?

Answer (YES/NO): NO